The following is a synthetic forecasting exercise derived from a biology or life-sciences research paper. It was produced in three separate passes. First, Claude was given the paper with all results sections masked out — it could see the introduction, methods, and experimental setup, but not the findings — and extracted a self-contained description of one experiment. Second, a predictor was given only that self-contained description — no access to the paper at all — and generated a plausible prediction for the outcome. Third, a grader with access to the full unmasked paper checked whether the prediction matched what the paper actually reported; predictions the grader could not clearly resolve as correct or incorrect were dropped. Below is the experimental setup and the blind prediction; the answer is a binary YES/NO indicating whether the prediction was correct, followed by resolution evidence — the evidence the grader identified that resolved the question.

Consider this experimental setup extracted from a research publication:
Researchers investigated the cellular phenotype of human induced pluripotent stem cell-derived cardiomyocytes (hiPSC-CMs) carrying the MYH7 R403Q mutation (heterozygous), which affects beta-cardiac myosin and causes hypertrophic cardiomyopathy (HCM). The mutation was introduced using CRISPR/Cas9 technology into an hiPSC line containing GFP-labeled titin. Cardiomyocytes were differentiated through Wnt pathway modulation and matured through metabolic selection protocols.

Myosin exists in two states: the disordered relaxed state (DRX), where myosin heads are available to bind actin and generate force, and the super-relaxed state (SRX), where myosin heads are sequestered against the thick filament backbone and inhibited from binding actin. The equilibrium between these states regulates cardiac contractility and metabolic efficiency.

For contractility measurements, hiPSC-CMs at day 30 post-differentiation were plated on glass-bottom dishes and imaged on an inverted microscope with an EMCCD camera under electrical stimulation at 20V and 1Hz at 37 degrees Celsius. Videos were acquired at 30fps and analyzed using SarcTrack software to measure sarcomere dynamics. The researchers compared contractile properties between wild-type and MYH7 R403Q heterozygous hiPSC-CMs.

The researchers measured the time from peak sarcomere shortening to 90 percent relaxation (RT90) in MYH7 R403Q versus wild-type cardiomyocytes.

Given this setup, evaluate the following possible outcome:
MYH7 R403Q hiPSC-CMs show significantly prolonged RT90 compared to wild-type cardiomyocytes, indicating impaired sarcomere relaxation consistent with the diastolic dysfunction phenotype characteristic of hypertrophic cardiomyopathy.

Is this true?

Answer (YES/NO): YES